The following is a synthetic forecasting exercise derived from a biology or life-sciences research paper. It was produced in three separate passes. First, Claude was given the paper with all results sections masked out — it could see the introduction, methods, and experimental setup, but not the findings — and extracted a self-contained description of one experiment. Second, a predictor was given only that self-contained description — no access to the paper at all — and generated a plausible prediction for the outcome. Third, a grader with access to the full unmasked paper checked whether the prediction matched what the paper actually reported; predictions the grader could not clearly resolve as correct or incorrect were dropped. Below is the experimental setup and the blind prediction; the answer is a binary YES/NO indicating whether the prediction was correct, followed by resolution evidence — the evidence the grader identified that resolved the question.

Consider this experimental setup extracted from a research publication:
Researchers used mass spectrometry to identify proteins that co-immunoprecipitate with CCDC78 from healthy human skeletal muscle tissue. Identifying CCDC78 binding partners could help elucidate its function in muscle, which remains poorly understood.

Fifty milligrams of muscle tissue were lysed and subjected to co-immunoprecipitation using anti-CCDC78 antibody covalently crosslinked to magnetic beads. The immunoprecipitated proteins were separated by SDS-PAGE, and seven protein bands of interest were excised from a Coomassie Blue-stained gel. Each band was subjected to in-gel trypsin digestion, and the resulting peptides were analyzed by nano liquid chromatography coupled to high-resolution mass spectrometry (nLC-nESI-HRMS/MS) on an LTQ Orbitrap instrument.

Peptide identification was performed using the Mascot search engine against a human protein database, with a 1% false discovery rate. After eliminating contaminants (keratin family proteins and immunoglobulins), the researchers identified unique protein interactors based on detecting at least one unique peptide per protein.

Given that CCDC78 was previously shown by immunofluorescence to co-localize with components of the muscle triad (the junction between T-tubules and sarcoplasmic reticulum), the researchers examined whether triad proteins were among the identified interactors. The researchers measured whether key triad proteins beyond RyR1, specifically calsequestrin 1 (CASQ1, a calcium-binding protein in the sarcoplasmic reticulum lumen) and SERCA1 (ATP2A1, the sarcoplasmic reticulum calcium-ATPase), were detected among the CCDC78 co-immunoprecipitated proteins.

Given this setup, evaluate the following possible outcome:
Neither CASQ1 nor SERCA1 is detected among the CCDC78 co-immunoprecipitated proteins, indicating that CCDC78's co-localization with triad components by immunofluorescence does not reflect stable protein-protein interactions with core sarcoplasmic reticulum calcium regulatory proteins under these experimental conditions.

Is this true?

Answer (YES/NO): NO